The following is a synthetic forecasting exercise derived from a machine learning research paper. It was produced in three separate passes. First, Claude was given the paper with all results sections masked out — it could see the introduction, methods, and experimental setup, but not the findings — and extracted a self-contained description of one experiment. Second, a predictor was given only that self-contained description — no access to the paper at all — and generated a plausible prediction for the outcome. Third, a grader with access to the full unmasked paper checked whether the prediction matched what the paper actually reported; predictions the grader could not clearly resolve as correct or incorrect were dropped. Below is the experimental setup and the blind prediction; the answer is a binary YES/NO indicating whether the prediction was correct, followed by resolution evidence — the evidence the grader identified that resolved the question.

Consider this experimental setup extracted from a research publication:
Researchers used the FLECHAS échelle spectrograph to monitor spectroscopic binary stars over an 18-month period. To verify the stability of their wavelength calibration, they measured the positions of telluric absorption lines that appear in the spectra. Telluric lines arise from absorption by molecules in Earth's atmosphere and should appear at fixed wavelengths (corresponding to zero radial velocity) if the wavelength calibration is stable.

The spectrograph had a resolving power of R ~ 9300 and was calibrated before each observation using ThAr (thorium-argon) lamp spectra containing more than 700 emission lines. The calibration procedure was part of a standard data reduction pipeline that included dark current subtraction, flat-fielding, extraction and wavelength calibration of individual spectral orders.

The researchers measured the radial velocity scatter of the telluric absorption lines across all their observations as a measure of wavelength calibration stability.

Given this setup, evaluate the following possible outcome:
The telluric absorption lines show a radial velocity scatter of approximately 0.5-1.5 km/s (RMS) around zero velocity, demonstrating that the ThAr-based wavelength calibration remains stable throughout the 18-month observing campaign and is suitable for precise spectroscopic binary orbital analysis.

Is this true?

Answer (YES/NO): YES